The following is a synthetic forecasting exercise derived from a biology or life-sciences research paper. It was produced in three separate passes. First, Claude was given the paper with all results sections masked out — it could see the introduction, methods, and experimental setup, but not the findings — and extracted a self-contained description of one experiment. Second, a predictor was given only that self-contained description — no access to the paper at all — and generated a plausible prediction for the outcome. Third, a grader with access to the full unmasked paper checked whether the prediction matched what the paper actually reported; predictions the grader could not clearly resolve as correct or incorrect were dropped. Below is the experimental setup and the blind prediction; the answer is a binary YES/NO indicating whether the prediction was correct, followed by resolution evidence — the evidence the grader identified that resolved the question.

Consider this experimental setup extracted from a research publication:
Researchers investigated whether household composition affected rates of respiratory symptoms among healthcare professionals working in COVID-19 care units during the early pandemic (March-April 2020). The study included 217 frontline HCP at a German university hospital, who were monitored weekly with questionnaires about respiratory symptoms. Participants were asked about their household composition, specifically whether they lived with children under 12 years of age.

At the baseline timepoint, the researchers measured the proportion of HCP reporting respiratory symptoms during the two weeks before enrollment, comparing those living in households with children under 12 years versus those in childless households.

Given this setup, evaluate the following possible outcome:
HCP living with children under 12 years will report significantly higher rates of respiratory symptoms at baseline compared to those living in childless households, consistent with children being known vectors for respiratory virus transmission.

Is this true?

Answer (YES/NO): YES